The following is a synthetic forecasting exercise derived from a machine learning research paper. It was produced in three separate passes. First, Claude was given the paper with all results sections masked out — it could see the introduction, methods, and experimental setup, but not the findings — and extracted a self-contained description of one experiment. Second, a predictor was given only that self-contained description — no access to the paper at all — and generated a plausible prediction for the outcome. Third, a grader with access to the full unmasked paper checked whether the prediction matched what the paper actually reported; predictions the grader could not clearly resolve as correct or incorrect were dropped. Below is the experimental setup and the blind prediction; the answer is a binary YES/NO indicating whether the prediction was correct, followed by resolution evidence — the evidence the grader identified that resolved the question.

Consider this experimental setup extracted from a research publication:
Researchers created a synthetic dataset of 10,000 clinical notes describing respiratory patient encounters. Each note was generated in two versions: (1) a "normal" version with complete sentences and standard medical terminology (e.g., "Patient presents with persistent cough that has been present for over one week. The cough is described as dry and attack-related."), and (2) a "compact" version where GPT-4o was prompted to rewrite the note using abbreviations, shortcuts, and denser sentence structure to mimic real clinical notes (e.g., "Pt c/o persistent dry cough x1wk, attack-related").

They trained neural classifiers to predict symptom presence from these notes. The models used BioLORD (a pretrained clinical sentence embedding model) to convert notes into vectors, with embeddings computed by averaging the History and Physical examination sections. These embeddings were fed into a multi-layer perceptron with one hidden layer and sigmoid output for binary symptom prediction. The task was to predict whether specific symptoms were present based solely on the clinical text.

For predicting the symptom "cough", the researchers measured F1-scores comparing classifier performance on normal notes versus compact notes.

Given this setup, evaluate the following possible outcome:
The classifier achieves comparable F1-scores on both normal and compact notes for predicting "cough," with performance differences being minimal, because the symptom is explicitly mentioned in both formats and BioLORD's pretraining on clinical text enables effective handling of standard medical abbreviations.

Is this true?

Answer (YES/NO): NO